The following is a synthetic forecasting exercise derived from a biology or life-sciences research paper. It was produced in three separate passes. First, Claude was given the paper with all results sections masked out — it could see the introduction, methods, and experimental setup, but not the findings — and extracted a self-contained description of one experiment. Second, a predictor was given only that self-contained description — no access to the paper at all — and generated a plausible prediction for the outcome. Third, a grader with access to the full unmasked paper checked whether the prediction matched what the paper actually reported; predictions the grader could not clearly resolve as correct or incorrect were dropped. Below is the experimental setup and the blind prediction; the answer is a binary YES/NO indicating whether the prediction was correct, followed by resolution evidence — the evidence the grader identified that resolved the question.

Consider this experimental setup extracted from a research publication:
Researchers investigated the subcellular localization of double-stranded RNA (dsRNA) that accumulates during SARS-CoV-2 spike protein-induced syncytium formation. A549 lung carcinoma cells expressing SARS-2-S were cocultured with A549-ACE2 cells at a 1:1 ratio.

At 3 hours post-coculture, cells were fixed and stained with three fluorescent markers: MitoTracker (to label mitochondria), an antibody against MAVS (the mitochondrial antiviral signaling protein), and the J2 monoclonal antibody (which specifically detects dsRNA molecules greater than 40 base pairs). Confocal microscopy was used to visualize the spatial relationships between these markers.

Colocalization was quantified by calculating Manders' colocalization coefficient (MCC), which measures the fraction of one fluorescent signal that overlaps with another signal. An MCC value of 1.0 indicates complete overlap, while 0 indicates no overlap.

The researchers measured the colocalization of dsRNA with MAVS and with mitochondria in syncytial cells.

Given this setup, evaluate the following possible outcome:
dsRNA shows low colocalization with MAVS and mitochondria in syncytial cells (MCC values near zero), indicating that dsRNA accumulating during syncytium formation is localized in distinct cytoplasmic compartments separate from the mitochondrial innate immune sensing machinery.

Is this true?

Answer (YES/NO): NO